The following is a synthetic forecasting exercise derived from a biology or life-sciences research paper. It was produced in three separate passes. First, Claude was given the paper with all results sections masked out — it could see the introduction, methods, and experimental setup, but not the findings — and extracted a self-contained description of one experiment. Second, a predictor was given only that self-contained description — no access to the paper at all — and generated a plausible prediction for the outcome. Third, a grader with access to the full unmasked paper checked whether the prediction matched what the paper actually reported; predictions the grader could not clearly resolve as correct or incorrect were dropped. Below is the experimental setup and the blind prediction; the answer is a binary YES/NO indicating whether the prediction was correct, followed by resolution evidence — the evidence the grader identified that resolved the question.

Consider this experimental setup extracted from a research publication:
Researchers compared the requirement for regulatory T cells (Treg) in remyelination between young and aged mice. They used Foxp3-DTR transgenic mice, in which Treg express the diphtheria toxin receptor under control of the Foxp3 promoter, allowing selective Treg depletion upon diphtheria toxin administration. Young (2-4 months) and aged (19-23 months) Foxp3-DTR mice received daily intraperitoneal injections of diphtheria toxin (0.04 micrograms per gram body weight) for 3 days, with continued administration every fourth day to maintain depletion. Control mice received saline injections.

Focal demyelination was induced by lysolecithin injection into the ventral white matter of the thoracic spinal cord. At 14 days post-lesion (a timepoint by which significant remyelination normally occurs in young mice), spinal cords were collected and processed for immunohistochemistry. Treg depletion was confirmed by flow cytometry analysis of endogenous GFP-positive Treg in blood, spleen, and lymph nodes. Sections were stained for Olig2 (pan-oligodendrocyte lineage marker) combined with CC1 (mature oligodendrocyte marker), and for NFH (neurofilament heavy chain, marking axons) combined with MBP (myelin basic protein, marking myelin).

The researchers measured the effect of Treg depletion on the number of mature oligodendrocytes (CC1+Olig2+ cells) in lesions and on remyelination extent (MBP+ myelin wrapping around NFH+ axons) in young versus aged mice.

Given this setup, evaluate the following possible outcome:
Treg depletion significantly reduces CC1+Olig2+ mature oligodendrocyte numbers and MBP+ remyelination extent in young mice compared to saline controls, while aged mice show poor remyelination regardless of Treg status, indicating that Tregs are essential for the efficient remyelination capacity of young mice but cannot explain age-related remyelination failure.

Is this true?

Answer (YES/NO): NO